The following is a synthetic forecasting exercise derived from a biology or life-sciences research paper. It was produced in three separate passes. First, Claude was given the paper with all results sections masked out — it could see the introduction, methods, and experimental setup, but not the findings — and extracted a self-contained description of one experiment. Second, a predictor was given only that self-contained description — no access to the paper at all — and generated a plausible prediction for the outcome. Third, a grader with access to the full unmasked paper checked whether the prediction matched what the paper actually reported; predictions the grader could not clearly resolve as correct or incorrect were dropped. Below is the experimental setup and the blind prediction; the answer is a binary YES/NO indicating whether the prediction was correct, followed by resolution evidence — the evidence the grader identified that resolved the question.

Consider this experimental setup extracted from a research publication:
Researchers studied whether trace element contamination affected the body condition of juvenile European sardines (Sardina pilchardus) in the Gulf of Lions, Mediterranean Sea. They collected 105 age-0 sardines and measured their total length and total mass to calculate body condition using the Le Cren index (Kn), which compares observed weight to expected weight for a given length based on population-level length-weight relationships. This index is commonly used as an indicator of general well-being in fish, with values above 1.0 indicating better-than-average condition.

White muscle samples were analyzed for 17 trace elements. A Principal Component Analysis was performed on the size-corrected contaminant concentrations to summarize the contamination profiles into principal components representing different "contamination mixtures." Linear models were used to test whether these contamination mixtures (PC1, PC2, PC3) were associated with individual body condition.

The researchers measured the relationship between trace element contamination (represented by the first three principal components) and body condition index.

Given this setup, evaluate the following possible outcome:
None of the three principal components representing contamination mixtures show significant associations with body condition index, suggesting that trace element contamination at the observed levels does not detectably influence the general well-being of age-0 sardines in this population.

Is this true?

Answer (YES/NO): YES